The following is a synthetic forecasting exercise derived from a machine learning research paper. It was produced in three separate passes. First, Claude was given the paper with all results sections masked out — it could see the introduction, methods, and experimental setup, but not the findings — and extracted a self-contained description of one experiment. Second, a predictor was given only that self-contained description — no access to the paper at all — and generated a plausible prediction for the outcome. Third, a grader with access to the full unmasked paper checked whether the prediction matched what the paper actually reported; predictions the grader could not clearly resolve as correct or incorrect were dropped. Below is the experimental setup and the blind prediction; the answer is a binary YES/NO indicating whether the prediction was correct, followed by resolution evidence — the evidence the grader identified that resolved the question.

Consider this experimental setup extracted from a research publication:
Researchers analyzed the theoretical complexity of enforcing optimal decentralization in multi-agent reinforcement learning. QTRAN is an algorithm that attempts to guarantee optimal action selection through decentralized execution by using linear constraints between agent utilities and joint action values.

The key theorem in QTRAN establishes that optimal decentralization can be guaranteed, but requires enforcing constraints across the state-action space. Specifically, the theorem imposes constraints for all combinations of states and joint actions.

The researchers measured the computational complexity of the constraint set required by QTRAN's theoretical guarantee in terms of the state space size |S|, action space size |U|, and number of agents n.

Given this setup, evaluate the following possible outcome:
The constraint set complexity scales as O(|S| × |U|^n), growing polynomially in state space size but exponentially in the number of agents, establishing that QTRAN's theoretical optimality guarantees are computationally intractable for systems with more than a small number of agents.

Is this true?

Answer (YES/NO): YES